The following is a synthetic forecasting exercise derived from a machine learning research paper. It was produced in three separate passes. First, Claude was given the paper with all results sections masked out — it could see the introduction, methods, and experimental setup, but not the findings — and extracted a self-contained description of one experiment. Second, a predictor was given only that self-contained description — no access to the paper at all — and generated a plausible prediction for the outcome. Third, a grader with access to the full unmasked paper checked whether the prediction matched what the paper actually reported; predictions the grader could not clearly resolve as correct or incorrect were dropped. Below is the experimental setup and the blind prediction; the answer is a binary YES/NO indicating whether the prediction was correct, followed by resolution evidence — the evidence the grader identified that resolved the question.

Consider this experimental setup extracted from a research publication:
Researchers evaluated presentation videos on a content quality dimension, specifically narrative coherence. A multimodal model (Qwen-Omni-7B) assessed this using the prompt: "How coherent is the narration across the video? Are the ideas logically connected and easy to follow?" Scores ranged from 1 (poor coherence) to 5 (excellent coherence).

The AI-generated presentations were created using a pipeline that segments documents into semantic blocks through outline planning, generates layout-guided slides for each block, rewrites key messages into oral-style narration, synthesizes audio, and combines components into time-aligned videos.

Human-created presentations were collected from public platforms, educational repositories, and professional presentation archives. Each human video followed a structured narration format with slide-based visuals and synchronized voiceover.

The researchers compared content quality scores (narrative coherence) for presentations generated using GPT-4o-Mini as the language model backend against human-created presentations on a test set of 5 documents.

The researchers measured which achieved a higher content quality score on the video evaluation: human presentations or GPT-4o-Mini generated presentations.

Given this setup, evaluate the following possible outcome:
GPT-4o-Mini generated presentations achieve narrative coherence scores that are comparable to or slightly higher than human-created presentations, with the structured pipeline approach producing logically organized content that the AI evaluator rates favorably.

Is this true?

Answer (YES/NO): YES